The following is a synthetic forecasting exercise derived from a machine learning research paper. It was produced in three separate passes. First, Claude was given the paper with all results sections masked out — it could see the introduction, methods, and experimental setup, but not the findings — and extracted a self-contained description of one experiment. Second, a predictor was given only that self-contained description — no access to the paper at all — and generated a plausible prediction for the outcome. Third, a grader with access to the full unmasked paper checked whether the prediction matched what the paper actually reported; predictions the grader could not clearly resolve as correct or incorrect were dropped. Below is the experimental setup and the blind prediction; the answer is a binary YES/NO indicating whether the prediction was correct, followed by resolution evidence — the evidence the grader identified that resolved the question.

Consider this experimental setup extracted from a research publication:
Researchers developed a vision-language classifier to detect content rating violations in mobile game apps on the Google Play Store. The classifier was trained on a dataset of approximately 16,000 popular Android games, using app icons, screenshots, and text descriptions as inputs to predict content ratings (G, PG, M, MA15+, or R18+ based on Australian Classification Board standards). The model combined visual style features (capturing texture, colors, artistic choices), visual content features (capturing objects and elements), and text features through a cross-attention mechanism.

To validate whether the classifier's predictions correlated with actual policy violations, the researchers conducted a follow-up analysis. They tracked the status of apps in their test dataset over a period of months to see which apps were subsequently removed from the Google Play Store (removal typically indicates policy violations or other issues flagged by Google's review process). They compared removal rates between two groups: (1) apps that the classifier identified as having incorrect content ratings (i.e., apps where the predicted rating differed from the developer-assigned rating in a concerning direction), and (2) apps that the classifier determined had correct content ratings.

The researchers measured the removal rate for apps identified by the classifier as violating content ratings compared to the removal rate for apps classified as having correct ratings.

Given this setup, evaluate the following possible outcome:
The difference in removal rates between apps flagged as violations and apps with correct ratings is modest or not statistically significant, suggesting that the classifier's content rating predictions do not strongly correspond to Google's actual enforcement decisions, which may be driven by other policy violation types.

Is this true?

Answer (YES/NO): NO